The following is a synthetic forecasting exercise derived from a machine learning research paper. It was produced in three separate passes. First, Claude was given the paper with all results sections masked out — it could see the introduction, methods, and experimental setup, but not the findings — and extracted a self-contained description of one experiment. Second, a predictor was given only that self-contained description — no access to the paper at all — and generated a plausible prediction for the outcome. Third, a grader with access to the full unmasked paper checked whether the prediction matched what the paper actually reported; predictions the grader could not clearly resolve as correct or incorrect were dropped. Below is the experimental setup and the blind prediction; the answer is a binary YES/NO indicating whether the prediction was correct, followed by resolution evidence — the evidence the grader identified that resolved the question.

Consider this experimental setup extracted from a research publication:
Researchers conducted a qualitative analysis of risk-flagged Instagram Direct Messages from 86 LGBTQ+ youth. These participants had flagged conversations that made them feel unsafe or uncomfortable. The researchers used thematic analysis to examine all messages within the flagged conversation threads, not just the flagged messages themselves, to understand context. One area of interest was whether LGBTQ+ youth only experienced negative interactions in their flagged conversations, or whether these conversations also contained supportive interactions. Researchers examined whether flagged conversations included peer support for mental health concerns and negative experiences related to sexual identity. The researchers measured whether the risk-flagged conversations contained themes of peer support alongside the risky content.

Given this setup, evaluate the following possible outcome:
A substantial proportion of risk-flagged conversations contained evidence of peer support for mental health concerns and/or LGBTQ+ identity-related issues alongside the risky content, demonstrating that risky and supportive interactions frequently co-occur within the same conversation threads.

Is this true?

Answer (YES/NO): YES